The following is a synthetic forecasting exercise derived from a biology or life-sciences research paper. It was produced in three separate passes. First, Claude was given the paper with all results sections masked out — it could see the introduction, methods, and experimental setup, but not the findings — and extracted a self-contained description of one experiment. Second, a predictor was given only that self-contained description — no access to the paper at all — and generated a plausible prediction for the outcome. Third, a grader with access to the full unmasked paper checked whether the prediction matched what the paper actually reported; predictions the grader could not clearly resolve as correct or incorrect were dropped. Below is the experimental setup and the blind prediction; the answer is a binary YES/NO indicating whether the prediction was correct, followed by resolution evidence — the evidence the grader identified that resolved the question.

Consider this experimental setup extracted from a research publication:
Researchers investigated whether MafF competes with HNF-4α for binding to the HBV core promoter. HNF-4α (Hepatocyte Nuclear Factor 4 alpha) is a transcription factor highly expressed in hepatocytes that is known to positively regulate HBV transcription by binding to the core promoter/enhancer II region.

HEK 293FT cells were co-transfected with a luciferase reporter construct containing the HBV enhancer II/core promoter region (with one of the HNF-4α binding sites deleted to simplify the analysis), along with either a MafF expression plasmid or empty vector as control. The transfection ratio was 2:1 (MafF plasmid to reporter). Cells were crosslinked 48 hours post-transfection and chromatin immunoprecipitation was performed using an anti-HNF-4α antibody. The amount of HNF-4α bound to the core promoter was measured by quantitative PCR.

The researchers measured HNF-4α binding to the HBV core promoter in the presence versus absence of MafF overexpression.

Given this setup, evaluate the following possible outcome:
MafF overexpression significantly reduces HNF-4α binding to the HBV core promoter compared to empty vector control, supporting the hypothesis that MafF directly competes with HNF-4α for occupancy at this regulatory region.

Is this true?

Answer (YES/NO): YES